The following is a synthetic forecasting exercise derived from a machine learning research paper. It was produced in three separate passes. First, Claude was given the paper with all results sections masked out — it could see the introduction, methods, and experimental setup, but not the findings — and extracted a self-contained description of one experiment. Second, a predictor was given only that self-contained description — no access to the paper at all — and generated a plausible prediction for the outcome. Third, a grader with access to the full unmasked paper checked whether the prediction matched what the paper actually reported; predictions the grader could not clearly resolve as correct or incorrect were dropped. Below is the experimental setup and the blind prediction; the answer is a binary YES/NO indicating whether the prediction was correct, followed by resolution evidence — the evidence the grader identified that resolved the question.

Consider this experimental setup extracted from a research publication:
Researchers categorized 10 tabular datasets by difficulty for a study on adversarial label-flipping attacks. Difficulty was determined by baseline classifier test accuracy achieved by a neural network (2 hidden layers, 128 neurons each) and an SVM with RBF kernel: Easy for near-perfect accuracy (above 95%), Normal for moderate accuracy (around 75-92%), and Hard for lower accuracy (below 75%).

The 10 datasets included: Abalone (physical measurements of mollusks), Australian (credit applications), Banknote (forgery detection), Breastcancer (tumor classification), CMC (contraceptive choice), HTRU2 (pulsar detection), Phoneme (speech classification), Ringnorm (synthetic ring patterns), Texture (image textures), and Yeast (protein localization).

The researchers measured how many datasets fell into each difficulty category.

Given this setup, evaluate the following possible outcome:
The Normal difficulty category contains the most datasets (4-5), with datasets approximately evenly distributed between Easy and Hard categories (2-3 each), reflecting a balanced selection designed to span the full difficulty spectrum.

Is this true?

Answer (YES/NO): NO